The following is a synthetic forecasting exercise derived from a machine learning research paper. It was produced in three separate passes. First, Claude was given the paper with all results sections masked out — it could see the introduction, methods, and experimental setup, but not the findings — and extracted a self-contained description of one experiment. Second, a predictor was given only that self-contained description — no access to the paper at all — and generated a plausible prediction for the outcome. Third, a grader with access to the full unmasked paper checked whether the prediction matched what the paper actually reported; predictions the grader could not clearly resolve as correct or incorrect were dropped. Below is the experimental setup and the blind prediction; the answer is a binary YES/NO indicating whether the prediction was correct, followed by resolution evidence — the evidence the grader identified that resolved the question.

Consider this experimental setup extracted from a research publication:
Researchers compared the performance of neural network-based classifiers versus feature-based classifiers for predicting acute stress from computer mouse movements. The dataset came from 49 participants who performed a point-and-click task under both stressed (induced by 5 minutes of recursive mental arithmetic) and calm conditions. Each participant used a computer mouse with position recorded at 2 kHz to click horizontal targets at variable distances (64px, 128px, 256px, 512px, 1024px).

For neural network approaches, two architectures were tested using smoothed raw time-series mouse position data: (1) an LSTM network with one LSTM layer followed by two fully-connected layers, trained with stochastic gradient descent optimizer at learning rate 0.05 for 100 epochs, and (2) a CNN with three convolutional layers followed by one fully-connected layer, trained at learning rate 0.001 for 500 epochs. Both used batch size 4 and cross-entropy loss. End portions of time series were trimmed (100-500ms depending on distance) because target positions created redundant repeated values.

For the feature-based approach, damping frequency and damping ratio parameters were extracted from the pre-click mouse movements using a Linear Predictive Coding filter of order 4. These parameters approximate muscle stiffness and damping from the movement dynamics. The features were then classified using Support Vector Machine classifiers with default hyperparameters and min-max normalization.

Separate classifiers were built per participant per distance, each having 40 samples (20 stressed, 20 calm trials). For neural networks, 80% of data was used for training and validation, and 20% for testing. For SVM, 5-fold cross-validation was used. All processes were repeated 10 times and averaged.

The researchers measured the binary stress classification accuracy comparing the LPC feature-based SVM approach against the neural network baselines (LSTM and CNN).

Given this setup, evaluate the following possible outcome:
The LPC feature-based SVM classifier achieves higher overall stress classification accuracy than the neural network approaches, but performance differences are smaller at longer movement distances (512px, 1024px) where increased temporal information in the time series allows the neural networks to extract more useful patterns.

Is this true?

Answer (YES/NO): NO